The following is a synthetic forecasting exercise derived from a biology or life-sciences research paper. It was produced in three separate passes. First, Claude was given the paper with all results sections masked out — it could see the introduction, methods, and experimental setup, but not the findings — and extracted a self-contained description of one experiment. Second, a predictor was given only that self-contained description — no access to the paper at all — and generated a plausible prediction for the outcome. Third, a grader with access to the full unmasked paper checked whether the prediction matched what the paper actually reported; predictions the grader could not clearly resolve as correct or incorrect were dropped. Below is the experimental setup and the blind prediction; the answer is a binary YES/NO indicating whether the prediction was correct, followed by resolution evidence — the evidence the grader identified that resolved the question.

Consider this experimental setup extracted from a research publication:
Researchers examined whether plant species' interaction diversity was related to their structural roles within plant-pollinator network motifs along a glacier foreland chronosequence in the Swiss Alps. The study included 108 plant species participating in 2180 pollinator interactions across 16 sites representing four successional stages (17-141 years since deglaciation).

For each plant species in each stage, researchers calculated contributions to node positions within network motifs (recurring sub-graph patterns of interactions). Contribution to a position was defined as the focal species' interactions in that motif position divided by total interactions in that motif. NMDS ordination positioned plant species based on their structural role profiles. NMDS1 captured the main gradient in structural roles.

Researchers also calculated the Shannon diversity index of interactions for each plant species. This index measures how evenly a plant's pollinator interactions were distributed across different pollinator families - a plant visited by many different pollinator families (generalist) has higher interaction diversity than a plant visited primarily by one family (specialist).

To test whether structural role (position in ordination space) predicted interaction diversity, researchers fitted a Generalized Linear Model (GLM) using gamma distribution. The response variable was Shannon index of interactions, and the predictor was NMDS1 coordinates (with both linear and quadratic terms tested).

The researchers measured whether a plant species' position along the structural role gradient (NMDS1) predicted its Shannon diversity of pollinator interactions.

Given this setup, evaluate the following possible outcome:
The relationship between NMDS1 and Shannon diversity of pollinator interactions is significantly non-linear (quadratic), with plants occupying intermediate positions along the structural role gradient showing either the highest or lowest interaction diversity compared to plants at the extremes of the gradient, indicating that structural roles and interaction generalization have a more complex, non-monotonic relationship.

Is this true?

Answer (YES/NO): NO